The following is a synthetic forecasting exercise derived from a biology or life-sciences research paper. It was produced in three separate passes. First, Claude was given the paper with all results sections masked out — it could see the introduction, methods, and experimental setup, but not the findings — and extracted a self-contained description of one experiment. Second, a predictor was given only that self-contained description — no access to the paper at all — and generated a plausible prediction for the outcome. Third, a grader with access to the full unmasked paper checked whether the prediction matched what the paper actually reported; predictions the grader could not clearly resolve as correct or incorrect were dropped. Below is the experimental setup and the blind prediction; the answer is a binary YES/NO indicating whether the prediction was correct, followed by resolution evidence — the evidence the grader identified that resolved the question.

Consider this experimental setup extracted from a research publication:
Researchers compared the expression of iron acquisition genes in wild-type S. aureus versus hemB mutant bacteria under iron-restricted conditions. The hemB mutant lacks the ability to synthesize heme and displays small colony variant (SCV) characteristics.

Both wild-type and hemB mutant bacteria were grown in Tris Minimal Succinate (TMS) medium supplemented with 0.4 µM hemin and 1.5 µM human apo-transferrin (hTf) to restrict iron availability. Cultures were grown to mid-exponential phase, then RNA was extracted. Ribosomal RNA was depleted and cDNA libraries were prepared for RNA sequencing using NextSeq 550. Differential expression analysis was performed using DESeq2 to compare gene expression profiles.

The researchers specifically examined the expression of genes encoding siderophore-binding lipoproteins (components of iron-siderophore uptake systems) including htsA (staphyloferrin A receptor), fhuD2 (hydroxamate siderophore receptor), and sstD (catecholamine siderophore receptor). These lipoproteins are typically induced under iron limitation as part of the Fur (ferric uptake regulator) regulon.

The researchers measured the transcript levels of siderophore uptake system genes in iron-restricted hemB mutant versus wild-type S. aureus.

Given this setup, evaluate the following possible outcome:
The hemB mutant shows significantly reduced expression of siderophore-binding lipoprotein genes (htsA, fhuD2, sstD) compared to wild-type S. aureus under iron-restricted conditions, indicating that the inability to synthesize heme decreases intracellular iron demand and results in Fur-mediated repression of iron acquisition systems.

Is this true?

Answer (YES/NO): NO